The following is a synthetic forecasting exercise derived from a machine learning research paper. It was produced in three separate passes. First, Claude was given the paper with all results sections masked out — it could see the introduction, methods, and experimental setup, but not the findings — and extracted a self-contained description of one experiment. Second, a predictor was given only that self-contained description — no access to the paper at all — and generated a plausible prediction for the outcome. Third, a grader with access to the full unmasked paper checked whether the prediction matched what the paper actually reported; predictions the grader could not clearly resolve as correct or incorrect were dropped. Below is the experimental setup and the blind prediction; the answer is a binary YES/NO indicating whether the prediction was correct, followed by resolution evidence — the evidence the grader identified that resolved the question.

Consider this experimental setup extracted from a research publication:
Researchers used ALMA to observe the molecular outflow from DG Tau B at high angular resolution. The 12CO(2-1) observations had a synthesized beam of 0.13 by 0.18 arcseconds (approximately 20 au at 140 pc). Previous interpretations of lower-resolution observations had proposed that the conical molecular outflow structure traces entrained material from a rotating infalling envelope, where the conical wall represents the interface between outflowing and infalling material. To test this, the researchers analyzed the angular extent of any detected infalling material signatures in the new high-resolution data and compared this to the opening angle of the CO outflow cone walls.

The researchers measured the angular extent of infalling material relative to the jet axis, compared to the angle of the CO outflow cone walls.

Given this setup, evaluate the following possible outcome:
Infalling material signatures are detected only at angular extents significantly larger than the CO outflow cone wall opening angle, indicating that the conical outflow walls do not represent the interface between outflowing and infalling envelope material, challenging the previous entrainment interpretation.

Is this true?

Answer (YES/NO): YES